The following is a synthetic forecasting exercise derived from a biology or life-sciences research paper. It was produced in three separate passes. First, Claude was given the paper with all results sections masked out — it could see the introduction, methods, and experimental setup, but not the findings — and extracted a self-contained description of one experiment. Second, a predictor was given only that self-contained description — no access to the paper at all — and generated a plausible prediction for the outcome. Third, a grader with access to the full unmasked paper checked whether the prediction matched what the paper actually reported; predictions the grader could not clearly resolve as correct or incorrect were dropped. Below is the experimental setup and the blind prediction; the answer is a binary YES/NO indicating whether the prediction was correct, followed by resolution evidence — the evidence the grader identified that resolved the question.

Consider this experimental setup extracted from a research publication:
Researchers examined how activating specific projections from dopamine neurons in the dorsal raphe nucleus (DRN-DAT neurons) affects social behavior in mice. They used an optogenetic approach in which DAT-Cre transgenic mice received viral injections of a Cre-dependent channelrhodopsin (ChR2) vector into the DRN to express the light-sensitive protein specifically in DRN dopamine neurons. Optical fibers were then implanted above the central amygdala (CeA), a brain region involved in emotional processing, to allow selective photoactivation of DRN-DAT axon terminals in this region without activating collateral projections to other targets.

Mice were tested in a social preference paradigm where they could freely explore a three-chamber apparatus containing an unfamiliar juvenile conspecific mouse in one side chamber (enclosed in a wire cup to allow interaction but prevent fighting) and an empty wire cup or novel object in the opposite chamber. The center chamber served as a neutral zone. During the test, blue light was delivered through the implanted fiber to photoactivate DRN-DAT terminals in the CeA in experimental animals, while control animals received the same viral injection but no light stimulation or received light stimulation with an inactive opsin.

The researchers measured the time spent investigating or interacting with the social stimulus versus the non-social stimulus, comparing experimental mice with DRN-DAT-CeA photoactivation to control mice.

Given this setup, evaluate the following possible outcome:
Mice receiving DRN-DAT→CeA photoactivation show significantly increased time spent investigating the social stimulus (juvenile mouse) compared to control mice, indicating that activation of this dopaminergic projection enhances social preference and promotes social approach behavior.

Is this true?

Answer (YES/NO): YES